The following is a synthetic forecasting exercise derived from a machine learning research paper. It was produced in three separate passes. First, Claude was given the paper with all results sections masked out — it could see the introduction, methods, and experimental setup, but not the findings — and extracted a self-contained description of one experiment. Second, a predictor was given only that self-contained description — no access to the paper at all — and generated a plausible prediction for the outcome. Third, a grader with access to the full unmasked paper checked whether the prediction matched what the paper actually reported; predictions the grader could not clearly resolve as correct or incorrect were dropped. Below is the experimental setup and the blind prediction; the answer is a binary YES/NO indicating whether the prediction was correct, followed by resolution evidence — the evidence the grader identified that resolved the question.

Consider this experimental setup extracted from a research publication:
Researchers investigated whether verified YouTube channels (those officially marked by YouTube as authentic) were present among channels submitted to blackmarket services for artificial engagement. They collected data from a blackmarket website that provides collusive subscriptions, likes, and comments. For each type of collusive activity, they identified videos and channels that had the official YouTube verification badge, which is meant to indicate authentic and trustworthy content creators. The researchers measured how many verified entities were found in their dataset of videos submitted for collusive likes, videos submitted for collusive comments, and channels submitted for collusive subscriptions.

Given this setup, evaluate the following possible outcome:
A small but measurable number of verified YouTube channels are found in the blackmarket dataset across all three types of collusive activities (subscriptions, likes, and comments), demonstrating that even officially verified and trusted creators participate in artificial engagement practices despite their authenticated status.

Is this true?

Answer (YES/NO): YES